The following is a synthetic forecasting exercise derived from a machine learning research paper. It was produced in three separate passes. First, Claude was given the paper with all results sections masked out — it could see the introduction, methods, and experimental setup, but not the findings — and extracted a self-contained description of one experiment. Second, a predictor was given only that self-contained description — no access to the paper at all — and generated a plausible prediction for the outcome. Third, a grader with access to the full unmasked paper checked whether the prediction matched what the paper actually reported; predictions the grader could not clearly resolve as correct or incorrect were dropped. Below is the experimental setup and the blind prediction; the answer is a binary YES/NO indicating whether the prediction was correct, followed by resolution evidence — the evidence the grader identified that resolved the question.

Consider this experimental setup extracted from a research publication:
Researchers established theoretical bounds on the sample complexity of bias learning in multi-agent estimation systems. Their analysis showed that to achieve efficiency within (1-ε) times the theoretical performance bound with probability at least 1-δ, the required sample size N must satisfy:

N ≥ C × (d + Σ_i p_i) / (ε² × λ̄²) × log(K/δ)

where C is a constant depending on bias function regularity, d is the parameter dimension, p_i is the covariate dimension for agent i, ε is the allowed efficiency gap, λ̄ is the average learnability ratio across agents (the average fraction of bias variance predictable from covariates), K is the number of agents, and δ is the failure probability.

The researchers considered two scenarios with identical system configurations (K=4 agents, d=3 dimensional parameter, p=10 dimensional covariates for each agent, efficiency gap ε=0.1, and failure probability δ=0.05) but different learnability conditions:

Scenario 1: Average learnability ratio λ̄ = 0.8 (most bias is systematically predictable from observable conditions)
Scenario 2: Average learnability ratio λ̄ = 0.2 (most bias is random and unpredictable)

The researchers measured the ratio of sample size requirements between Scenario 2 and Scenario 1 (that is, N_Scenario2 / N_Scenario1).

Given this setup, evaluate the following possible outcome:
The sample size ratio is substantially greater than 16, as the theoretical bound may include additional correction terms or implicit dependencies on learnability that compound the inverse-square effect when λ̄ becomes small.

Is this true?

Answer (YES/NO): NO